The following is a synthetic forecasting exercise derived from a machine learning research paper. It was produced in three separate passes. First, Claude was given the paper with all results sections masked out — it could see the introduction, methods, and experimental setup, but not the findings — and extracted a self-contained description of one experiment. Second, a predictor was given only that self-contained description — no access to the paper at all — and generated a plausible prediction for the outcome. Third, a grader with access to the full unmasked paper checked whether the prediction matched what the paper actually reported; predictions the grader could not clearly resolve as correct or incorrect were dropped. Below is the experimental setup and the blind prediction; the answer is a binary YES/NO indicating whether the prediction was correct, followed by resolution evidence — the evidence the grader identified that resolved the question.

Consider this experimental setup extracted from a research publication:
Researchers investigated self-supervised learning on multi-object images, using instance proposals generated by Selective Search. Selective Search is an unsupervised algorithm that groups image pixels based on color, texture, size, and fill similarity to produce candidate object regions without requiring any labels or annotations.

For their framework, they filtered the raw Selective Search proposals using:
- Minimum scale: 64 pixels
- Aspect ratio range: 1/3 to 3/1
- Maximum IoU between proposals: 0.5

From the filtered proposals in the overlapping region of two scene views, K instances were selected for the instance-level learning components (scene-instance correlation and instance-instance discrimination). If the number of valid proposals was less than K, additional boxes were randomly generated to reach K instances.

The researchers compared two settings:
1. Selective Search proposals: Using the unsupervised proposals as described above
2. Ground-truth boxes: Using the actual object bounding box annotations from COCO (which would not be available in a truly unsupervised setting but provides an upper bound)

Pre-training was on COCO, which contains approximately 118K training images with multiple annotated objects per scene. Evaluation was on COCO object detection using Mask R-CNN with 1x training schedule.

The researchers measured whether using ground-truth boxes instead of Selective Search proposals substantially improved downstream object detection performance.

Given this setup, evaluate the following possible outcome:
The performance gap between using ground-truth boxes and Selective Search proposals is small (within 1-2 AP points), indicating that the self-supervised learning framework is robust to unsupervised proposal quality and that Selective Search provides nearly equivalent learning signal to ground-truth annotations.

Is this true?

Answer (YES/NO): NO